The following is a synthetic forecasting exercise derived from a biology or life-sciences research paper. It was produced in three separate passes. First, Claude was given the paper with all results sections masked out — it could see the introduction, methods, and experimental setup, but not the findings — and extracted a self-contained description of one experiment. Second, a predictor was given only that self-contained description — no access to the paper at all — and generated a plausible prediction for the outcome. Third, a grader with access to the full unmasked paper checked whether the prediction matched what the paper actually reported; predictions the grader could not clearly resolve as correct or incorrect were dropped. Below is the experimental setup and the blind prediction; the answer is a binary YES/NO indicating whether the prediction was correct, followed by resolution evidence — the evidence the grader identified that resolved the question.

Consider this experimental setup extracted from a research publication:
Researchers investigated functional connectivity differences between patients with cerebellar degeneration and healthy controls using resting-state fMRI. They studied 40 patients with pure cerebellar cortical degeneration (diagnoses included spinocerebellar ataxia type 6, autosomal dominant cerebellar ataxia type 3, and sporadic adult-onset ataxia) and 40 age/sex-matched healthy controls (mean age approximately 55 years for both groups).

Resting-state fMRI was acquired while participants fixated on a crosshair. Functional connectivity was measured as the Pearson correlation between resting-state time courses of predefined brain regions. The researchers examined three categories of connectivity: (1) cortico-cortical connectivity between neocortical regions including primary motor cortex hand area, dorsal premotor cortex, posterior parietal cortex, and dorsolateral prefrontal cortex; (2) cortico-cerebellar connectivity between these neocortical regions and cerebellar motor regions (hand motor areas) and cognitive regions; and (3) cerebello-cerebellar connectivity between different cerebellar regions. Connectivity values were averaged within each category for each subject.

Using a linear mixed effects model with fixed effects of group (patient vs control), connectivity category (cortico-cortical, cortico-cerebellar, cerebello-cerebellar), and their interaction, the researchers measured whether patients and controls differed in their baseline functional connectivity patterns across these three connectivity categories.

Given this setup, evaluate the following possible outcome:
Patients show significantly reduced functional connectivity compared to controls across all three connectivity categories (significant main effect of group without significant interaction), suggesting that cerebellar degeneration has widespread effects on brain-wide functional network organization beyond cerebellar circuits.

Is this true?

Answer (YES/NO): NO